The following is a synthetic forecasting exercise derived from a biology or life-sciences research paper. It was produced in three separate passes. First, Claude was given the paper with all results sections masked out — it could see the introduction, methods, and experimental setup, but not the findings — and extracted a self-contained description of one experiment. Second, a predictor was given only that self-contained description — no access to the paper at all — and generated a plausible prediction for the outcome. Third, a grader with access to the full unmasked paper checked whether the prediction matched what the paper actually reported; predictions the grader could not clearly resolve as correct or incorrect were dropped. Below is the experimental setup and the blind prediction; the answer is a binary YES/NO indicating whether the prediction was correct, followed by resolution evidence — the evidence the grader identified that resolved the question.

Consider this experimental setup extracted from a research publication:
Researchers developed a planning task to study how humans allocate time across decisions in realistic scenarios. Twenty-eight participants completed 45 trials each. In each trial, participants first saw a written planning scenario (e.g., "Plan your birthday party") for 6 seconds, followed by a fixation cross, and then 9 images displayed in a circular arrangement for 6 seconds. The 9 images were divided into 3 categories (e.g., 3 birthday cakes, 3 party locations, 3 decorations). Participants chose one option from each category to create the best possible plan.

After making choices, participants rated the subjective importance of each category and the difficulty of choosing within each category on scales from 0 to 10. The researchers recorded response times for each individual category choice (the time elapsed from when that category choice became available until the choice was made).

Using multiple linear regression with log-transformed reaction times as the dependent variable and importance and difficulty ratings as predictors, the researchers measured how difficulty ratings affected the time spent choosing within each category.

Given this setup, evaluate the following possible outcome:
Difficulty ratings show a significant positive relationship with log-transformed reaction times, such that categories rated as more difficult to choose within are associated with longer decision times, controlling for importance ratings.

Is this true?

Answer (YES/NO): YES